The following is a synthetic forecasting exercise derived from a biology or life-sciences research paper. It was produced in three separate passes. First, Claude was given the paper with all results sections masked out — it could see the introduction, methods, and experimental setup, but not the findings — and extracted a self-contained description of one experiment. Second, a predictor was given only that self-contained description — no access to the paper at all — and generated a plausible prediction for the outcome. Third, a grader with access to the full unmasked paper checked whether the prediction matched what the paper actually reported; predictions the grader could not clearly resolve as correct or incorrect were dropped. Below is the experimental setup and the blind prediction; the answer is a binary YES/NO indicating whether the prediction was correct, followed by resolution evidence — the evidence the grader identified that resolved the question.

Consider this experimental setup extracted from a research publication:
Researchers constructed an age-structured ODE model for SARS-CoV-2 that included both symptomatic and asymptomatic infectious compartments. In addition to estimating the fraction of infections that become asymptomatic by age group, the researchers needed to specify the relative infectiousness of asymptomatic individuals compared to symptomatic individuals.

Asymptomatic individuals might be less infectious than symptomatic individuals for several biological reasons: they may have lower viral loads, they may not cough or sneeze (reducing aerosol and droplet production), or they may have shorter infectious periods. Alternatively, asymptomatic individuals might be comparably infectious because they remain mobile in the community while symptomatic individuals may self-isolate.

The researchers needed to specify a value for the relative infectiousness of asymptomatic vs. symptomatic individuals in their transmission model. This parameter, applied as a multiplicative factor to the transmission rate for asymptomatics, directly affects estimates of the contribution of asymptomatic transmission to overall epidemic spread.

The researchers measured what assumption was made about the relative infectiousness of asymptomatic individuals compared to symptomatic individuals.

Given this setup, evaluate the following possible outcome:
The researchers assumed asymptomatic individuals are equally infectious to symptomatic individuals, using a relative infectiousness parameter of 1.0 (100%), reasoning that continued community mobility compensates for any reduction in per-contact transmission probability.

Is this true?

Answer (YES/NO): NO